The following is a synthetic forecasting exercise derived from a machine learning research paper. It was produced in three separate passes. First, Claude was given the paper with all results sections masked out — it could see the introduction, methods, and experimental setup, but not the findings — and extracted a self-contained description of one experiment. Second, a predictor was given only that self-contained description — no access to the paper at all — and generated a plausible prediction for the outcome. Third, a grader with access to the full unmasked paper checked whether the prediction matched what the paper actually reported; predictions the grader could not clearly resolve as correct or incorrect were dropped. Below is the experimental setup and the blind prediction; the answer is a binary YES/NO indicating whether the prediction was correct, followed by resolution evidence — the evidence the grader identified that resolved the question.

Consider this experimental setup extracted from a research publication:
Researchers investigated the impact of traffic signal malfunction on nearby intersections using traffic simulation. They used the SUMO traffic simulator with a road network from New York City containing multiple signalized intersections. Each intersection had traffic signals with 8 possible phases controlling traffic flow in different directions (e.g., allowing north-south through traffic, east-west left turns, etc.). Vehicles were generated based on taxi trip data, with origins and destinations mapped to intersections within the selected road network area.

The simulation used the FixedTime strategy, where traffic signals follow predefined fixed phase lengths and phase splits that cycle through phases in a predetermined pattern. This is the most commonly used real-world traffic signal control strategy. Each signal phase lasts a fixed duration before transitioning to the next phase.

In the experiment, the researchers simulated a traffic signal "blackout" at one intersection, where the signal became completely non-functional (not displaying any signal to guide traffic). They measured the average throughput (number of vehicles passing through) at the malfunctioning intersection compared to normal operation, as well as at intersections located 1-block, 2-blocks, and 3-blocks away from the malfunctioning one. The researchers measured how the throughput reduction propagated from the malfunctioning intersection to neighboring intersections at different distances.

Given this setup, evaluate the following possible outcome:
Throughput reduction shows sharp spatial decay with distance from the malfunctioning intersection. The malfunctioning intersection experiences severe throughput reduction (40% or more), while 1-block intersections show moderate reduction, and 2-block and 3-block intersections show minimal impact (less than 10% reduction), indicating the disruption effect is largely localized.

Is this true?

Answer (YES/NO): NO